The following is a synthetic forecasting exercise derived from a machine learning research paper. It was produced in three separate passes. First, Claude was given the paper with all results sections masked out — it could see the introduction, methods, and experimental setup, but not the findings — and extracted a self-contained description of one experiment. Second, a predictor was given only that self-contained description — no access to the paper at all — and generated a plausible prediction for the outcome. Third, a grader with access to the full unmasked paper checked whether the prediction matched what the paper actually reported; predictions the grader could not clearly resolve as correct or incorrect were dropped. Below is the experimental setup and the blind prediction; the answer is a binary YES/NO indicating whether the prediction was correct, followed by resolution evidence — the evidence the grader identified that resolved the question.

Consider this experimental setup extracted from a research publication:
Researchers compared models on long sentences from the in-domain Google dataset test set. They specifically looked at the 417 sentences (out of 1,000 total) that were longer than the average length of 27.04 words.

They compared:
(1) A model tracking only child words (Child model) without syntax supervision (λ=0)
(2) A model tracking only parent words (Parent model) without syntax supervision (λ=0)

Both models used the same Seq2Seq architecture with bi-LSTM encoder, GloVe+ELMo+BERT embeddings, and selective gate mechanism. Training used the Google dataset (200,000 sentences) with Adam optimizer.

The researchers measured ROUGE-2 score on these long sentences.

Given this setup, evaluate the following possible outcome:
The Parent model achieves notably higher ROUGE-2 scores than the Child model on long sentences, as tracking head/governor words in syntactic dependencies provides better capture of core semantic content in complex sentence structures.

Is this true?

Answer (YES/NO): NO